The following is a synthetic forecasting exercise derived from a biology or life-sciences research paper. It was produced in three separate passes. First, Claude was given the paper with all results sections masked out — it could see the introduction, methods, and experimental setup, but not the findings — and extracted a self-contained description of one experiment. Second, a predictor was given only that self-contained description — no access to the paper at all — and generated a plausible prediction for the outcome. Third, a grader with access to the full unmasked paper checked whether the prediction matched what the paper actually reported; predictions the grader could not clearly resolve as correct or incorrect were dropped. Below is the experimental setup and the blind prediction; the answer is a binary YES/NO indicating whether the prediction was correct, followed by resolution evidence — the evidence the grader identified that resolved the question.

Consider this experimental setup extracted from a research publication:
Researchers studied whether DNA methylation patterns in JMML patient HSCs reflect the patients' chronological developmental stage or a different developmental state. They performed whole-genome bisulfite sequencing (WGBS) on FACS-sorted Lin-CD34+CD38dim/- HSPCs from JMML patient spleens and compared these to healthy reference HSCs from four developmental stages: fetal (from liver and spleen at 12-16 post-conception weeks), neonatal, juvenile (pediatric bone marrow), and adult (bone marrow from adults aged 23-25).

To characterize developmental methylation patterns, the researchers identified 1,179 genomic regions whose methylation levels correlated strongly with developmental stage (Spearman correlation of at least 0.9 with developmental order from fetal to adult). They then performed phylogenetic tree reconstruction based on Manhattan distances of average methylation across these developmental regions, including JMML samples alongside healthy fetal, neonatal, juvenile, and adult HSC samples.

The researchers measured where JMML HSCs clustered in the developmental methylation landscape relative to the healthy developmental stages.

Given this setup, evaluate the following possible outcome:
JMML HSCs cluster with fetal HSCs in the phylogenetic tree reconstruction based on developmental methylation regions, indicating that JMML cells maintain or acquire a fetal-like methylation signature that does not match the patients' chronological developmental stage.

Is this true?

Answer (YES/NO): NO